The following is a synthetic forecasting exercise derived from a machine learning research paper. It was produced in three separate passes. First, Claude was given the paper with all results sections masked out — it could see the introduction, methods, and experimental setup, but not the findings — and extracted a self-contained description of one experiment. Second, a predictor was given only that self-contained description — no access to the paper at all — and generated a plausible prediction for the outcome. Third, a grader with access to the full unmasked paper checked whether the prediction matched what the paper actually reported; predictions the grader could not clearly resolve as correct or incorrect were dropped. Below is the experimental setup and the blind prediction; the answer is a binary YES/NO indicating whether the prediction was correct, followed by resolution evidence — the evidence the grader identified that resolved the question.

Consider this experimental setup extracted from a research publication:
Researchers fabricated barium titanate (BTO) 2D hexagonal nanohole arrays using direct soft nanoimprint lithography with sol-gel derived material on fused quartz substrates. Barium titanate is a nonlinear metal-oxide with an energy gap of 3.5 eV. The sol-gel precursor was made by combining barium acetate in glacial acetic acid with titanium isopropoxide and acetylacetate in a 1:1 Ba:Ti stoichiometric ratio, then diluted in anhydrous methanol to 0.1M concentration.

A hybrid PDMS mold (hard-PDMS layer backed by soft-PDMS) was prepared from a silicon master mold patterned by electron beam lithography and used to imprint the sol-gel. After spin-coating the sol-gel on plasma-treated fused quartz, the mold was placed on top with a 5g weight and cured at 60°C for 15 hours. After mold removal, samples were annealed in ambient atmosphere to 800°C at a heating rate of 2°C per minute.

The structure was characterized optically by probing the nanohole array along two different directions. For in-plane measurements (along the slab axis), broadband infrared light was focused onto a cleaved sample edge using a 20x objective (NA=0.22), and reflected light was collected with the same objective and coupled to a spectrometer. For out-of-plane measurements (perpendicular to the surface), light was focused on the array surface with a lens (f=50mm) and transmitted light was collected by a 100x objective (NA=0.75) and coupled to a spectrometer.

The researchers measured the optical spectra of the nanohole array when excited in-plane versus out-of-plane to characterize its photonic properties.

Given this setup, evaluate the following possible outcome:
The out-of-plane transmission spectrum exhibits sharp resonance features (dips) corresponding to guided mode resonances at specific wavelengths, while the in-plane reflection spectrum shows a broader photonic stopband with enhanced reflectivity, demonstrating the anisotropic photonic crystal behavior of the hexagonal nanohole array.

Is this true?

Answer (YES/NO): NO